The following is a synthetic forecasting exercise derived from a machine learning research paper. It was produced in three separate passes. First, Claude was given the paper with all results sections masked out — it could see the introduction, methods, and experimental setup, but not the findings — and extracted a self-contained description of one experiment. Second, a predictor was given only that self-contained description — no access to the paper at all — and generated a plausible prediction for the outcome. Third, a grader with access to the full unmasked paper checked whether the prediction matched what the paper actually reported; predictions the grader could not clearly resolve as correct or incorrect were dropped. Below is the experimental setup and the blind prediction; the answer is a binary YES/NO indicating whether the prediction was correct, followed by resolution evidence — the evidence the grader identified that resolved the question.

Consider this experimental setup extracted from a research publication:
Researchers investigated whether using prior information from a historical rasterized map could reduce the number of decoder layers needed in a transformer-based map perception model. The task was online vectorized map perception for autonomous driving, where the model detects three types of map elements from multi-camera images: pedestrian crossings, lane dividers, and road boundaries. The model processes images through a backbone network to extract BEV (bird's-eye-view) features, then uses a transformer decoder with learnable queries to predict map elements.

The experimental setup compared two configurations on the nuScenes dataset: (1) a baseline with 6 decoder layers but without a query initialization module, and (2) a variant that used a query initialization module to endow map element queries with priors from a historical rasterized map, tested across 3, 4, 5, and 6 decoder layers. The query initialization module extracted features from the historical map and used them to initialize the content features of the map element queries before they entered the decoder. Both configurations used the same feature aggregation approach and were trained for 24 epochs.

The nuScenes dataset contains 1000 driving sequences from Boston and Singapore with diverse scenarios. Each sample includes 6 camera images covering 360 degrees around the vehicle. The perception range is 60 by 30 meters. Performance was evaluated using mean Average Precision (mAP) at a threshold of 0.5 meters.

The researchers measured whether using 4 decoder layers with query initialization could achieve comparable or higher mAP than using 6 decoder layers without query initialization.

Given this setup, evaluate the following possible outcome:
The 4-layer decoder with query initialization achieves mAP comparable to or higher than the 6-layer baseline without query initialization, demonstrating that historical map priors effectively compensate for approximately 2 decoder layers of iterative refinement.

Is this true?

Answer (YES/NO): YES